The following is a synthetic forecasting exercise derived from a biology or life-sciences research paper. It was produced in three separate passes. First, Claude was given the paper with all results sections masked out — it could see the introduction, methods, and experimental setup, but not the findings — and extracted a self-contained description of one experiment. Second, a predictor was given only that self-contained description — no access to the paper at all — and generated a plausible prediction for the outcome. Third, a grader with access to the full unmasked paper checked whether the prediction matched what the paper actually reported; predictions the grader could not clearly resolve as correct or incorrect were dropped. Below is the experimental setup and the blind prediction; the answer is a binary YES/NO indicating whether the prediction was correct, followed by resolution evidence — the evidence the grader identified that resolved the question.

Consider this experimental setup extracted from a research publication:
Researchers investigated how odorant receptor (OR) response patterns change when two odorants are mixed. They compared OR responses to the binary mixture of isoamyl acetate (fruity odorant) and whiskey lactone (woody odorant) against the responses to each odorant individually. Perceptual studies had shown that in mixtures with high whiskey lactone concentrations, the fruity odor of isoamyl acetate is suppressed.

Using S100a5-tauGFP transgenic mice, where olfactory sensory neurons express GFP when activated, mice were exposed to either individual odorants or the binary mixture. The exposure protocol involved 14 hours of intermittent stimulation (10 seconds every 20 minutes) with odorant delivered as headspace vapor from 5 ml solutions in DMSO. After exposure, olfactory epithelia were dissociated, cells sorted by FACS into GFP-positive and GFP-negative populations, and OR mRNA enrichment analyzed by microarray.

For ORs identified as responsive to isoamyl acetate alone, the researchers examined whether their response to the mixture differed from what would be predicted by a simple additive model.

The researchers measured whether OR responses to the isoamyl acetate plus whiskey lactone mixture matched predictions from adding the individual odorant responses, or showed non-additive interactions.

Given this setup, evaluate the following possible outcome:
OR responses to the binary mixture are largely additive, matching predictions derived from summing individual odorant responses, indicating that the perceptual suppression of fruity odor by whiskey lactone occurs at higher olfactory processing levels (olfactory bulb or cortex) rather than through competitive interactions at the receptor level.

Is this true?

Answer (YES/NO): NO